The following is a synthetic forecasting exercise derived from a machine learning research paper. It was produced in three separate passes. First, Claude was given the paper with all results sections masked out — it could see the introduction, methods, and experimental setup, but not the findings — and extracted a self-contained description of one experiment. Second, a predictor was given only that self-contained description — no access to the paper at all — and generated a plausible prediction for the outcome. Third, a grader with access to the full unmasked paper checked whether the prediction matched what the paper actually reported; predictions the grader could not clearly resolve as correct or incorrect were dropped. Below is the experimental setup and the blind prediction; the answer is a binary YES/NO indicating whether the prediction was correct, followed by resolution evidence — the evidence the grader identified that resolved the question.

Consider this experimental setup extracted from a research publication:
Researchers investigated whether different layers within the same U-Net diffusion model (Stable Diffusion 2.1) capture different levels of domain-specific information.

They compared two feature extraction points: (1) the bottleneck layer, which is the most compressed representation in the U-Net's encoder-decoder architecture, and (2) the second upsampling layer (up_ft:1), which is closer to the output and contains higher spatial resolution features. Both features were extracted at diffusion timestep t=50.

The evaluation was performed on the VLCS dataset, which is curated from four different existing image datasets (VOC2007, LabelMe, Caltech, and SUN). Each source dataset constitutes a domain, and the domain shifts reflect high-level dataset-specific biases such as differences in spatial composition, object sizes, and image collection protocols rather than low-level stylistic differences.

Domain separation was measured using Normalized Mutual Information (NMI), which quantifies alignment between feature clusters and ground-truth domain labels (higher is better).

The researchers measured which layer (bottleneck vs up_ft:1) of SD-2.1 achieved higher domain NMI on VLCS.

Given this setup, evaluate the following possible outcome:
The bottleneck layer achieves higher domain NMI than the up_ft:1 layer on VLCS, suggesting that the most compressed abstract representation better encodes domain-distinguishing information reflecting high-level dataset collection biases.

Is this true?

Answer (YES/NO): YES